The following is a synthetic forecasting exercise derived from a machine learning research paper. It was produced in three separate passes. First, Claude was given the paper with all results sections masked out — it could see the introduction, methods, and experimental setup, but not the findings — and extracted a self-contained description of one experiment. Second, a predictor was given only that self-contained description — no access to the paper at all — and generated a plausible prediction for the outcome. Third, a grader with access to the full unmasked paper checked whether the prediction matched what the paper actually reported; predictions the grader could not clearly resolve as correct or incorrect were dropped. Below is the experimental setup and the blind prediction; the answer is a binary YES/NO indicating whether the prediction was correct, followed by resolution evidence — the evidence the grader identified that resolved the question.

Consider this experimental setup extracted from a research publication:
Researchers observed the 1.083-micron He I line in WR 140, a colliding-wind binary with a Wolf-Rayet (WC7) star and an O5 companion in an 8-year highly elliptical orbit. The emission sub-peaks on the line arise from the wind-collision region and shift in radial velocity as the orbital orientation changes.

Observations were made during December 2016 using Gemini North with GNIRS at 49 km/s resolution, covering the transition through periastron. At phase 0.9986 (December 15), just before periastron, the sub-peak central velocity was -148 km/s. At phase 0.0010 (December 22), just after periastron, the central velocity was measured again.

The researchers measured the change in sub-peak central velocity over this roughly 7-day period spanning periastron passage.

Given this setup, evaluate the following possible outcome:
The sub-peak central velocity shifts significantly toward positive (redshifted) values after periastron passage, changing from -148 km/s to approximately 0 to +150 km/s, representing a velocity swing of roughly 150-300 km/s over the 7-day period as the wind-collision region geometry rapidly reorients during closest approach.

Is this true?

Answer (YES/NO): NO